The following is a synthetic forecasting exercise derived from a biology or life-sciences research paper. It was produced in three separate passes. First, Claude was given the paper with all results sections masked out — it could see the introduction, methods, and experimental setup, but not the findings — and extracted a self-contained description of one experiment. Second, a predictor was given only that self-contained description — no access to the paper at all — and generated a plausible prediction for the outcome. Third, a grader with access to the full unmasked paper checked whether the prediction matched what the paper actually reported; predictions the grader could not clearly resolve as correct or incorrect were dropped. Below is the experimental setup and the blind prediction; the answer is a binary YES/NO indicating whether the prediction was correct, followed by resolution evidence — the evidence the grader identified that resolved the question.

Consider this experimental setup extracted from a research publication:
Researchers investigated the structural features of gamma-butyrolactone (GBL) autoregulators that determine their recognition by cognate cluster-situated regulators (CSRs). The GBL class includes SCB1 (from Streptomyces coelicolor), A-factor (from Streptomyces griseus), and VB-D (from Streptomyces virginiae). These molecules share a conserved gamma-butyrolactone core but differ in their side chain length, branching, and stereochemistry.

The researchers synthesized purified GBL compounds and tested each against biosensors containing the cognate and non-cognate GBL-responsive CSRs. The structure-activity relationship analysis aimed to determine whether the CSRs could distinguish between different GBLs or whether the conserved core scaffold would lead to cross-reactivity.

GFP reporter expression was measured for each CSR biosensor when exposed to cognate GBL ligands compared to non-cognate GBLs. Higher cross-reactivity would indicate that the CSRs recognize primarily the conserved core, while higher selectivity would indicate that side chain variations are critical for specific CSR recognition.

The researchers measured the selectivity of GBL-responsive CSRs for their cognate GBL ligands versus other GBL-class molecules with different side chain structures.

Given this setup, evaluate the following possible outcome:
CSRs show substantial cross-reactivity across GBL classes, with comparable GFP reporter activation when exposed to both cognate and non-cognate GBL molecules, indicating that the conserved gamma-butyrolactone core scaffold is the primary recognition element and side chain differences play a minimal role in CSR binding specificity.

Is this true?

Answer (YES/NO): NO